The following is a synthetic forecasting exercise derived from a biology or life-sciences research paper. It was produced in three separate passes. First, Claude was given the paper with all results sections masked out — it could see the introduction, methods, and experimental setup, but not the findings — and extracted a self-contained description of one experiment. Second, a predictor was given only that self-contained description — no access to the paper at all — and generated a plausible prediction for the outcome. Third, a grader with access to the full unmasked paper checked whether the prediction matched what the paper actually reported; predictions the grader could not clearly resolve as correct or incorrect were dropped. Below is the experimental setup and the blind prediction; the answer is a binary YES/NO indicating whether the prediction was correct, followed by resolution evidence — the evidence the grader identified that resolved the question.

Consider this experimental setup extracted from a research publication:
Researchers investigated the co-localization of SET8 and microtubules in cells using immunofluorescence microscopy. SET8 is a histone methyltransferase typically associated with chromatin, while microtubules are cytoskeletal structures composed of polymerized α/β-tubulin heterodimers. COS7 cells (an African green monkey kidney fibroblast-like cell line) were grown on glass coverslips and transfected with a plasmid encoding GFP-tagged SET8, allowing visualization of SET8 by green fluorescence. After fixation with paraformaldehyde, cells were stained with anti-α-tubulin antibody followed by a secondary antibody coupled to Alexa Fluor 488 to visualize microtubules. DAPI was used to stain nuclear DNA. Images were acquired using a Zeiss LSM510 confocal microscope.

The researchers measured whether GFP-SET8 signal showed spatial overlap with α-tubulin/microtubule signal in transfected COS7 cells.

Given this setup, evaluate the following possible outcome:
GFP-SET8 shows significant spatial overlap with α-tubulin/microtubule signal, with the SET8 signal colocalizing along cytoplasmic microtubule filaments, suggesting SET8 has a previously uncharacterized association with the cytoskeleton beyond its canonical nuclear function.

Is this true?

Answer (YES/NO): YES